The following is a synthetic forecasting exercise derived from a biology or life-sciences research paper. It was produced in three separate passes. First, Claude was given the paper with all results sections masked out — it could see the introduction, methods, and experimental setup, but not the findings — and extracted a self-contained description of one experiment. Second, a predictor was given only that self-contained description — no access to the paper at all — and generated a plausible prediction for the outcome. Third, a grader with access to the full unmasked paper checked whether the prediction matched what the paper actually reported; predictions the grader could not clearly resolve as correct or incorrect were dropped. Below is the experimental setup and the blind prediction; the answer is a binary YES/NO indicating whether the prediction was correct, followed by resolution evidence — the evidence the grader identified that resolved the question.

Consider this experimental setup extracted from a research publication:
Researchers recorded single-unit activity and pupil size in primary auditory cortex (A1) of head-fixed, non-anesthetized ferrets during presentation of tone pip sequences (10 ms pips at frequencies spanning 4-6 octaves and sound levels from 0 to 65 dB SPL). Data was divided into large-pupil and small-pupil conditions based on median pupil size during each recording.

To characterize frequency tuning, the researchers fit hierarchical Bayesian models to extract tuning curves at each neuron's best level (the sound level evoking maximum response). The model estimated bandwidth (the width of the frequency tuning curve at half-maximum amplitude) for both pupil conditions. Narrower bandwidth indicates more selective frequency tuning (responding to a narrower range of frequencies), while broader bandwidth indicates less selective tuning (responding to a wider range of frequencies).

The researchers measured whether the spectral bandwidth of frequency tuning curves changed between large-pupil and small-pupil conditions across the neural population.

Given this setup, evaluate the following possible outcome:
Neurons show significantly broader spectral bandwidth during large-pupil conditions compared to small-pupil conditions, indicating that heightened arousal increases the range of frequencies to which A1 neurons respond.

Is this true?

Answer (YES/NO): NO